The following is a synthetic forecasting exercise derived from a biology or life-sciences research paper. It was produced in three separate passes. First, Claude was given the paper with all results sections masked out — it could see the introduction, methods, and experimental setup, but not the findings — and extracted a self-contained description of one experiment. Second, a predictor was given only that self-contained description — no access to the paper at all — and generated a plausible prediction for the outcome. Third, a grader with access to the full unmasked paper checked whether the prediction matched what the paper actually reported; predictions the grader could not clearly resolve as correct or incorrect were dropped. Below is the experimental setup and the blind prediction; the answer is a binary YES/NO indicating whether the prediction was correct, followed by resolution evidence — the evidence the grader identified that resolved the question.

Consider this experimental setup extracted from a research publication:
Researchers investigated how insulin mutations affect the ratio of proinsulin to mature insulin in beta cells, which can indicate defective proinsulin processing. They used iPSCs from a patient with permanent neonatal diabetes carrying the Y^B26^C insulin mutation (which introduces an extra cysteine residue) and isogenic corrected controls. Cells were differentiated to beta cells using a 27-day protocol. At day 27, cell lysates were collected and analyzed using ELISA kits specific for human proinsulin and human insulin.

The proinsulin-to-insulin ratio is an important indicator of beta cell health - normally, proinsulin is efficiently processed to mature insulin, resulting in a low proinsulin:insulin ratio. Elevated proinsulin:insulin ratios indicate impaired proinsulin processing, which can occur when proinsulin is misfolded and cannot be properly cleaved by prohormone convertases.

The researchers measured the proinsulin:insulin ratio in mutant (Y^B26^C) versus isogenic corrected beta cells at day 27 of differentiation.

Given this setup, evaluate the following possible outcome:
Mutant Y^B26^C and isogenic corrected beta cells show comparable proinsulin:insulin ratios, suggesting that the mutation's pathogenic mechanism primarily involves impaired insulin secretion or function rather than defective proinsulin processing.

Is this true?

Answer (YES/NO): NO